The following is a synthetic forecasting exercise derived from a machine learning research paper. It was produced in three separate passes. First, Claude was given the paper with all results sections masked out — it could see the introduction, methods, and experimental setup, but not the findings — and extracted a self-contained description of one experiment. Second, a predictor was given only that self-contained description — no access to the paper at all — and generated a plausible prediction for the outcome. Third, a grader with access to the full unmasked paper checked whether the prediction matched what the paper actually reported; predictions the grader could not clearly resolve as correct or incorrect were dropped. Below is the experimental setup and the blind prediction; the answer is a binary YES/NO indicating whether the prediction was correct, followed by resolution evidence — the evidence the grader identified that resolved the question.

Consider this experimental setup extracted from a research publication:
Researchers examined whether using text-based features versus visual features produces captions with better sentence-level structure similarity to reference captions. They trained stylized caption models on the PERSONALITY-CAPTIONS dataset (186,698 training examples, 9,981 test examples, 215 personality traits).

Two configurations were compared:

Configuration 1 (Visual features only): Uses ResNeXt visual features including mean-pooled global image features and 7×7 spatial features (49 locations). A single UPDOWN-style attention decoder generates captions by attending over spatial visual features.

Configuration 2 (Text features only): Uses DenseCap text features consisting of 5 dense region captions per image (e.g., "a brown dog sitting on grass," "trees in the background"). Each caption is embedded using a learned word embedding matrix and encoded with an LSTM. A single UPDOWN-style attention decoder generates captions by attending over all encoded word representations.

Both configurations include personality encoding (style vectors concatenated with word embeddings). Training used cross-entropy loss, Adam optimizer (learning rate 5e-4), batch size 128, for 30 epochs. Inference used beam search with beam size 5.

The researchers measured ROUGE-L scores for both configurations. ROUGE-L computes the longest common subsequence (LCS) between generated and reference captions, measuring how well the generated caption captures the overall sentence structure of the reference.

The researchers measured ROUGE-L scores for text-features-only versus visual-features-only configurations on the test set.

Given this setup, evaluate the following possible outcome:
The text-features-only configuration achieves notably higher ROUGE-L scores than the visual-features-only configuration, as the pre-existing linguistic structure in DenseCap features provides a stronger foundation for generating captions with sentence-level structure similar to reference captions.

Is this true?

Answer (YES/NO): NO